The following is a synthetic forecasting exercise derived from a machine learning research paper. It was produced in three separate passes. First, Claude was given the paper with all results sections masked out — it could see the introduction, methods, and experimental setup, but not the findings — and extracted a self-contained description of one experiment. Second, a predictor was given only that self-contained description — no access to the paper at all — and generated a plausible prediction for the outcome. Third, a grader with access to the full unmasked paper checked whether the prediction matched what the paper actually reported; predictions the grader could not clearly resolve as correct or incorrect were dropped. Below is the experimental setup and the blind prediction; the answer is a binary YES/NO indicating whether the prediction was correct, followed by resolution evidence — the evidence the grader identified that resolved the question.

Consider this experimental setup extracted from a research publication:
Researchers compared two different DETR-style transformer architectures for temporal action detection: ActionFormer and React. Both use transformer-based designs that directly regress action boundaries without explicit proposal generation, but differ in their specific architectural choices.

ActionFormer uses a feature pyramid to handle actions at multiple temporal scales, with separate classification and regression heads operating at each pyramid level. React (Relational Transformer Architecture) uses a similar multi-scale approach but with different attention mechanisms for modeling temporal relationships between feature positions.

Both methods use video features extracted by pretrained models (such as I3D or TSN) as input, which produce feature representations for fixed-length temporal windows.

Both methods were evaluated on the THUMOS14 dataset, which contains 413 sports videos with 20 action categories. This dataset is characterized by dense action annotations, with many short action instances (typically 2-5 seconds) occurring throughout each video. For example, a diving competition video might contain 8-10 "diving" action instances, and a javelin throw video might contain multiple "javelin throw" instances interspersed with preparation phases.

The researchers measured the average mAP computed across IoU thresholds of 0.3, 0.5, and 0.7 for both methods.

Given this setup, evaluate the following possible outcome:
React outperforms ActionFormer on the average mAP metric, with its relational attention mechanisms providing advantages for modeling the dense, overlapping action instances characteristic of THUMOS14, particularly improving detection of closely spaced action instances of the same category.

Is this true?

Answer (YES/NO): NO